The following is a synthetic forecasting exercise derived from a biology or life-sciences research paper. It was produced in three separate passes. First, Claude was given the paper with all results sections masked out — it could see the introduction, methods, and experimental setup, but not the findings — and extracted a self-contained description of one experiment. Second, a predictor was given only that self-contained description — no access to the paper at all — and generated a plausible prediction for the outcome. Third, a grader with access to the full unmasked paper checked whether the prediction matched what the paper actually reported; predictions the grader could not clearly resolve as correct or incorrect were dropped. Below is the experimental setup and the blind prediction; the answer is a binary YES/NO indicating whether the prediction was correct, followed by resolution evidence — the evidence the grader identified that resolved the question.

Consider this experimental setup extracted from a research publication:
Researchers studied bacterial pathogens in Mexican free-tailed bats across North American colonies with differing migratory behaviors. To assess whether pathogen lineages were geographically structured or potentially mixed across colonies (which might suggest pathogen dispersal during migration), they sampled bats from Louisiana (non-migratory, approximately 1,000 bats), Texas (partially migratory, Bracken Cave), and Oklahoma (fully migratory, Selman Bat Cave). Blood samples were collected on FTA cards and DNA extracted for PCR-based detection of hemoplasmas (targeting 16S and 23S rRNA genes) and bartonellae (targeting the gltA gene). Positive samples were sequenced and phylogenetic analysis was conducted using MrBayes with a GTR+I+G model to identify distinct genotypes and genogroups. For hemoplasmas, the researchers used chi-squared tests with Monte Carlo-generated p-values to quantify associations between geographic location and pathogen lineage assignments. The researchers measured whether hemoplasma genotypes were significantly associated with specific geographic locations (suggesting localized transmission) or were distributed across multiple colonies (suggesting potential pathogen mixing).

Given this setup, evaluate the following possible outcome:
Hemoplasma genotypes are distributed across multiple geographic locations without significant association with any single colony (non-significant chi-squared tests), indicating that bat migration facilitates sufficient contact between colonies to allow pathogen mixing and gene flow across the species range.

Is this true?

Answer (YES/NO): YES